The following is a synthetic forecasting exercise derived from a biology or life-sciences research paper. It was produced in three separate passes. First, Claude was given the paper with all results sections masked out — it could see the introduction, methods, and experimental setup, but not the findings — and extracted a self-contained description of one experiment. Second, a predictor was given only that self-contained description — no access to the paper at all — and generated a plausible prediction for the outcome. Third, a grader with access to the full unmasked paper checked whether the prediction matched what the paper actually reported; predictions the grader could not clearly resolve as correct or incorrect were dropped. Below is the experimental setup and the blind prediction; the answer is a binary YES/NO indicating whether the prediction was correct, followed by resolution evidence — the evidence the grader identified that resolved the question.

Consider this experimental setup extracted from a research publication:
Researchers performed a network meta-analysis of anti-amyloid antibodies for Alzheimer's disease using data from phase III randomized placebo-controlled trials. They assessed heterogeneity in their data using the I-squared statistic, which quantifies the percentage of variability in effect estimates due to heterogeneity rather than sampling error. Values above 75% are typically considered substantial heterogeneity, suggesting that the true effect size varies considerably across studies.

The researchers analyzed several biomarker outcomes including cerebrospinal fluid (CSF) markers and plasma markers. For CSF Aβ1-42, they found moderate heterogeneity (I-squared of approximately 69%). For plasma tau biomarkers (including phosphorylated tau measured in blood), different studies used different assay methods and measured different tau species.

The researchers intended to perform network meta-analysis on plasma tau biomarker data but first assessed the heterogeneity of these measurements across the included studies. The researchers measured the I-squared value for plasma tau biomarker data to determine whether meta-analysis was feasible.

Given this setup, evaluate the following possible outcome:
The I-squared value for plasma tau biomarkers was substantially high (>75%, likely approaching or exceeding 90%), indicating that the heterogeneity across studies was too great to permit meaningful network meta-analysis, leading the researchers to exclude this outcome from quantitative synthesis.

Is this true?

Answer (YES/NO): YES